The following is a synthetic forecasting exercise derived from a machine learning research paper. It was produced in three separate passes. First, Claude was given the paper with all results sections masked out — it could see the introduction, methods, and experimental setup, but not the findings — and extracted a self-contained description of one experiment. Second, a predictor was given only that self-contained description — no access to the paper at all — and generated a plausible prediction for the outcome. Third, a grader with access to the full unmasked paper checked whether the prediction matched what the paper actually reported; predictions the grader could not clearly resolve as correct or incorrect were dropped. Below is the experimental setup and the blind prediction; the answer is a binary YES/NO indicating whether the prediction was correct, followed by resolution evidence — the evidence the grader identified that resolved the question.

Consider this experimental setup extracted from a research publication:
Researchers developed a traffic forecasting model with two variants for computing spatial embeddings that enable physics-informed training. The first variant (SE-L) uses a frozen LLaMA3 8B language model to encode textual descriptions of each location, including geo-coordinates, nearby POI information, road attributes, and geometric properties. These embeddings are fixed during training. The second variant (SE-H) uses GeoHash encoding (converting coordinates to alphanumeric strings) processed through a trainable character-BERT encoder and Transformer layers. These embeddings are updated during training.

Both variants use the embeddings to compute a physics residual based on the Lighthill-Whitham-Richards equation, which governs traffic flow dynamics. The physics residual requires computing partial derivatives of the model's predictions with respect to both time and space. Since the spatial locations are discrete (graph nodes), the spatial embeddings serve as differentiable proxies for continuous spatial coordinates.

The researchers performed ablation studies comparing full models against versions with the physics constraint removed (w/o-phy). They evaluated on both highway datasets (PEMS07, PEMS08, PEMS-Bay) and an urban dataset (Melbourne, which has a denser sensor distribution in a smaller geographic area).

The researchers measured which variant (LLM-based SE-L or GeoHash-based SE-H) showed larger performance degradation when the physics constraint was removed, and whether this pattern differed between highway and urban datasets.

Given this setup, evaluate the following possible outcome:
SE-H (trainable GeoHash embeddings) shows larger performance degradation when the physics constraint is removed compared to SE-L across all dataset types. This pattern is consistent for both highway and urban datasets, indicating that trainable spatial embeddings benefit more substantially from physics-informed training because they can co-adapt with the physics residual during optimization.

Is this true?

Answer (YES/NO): NO